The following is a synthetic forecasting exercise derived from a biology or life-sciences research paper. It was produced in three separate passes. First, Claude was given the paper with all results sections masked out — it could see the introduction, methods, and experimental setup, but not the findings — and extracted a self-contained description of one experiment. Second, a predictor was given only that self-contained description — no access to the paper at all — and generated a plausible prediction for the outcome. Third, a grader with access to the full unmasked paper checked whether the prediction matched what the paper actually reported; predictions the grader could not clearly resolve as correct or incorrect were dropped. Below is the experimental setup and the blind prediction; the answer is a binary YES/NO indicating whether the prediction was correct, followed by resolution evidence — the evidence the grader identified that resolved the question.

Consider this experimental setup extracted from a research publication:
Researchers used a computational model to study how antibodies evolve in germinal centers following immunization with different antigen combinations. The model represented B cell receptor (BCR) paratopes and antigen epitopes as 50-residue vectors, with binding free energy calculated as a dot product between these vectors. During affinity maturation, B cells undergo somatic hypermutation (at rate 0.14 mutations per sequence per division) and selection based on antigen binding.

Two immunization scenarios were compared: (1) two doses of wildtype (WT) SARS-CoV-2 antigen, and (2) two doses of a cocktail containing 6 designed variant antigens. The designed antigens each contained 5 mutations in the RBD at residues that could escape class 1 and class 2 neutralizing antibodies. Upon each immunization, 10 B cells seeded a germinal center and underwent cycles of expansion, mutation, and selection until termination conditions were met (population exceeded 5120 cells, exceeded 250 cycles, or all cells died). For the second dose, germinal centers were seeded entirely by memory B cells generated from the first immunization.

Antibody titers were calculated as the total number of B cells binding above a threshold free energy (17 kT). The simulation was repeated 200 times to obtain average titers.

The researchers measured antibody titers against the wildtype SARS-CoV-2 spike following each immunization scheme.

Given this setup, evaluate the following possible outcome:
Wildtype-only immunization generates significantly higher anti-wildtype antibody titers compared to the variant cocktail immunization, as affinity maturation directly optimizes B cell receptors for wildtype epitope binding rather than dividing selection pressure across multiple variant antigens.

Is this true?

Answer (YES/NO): YES